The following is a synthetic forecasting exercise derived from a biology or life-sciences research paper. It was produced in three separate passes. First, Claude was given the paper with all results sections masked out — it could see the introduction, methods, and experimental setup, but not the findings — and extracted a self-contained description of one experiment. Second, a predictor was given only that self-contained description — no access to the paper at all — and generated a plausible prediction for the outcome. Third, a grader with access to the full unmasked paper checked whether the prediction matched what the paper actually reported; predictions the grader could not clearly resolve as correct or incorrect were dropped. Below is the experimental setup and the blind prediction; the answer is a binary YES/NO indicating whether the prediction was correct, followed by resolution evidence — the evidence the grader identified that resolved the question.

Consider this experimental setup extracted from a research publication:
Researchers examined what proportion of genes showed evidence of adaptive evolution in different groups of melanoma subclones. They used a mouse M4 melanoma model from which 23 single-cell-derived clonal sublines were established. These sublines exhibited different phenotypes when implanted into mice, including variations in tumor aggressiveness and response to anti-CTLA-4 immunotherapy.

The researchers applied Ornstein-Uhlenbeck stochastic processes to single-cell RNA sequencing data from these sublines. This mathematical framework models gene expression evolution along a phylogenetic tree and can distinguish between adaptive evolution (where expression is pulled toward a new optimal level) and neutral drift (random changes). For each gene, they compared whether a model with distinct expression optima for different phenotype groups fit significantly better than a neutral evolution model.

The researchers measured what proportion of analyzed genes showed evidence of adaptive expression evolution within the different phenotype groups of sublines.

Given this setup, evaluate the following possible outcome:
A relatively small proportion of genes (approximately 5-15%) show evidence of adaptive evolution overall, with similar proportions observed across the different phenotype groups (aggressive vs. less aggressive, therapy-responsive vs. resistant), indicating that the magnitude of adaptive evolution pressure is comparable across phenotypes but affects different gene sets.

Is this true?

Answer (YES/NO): NO